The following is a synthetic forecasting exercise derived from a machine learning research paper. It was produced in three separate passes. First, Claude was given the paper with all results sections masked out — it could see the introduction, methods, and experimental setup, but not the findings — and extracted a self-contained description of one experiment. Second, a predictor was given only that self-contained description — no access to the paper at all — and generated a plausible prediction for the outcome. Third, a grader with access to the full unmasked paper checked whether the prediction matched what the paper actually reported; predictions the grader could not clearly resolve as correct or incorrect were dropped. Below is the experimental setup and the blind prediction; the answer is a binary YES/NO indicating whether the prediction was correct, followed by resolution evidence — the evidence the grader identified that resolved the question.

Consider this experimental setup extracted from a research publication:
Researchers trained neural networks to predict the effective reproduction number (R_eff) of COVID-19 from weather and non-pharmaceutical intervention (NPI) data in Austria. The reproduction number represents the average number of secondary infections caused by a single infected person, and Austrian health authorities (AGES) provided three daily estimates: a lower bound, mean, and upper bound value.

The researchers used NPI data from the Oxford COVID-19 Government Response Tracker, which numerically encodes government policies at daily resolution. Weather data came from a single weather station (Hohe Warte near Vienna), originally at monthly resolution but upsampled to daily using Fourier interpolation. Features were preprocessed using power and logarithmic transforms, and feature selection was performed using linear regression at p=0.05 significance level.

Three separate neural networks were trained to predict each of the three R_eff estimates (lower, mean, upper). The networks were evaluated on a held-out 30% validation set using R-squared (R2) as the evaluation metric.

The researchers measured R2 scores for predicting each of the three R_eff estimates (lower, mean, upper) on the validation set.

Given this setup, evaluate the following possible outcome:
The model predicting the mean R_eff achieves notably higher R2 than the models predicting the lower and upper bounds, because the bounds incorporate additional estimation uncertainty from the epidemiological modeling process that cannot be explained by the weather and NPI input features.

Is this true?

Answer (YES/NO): NO